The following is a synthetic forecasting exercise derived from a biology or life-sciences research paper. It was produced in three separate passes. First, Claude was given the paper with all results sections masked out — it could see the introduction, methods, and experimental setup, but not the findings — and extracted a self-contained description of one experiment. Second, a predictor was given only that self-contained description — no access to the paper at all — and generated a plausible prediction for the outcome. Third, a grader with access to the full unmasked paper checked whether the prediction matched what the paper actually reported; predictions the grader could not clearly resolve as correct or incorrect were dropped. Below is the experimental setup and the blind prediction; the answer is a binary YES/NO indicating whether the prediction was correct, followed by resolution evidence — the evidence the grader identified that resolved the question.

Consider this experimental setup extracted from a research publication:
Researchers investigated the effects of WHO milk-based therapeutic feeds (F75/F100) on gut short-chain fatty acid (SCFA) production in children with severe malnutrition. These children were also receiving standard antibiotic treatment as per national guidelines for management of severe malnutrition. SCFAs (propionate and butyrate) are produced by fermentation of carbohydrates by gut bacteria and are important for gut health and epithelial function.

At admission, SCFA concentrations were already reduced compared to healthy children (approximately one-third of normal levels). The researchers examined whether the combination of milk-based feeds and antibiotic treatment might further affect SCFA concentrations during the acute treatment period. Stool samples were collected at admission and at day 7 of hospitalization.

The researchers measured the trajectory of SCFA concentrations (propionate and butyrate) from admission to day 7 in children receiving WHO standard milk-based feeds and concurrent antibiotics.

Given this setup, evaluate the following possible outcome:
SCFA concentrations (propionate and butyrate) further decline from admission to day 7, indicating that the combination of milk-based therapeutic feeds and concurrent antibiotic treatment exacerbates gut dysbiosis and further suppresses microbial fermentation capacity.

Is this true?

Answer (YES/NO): YES